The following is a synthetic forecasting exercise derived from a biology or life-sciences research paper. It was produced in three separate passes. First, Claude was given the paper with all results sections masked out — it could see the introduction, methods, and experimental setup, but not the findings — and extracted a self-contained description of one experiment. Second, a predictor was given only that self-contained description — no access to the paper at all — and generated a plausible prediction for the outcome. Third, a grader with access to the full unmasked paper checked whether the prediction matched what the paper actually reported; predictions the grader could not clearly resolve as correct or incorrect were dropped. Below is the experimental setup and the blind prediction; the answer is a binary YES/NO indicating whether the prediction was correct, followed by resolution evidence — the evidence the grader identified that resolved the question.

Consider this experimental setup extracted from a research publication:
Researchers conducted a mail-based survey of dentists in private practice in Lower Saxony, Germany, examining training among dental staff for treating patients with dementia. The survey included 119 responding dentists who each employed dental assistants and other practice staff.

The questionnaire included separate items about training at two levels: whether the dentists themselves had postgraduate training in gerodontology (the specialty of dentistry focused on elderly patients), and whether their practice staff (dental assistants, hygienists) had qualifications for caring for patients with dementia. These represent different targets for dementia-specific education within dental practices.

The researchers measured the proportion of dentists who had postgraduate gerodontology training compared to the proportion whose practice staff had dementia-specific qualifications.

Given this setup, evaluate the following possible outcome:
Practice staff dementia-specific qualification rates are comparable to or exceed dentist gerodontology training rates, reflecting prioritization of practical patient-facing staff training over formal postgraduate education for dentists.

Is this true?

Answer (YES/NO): NO